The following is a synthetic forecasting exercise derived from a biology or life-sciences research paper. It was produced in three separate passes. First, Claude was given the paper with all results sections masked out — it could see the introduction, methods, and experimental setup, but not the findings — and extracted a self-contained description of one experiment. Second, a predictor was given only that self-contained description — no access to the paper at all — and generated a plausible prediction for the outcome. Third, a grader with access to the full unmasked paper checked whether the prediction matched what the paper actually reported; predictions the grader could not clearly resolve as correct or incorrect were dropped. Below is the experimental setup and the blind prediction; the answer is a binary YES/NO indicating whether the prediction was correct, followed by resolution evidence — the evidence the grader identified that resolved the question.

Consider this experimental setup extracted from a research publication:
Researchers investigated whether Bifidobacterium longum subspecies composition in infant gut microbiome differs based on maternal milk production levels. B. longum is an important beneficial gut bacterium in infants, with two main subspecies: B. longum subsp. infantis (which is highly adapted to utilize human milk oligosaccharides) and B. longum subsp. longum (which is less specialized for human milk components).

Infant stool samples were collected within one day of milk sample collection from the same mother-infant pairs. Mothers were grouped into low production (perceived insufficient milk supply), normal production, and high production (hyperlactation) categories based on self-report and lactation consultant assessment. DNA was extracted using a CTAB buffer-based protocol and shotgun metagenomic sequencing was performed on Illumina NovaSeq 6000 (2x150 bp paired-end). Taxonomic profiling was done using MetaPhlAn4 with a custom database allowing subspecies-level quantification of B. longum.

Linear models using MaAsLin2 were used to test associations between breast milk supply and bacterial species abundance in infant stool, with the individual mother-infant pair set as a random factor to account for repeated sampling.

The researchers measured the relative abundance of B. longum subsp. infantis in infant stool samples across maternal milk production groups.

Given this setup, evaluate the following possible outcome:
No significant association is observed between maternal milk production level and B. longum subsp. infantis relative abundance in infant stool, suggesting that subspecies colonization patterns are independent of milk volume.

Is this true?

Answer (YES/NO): YES